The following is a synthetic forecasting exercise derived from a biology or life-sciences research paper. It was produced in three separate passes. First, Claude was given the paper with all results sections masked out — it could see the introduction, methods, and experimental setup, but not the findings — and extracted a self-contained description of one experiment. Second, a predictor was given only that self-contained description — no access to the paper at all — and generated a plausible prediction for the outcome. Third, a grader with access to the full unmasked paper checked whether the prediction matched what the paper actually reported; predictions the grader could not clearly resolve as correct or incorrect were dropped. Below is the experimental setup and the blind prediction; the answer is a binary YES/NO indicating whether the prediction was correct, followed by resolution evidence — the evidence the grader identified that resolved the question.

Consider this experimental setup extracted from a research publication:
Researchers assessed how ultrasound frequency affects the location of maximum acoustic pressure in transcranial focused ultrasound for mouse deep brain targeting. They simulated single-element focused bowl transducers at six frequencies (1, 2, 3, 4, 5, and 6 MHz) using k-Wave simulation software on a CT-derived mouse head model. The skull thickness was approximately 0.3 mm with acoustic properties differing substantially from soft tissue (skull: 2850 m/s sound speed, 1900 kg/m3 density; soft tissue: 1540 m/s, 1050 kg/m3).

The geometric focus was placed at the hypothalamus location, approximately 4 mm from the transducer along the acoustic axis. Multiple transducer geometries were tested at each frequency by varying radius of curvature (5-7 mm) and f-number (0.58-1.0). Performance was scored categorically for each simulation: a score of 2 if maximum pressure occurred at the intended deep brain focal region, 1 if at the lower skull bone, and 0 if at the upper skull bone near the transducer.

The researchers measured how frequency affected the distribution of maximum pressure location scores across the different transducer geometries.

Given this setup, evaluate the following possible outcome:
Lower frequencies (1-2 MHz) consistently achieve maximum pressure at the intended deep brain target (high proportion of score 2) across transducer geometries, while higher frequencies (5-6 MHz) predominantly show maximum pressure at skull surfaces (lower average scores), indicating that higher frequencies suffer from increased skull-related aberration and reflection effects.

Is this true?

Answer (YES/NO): NO